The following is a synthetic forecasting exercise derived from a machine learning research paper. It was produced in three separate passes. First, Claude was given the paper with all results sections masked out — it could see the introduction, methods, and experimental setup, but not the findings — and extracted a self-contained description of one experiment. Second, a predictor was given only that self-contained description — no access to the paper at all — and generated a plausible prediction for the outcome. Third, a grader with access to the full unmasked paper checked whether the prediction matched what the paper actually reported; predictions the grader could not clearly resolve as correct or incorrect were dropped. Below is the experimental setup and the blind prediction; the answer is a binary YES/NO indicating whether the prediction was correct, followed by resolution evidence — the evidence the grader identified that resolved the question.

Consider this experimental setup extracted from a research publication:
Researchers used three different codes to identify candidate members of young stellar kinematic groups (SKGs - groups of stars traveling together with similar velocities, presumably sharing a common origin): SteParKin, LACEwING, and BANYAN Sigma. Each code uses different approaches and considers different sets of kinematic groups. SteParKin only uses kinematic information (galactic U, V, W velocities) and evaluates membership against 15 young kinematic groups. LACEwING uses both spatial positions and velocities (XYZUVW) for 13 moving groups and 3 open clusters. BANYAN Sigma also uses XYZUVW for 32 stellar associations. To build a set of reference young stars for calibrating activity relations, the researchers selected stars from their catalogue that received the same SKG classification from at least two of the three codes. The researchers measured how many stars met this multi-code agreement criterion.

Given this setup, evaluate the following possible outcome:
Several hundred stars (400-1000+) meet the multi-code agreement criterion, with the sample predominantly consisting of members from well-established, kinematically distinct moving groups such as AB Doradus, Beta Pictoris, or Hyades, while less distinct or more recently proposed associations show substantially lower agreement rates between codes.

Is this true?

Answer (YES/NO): NO